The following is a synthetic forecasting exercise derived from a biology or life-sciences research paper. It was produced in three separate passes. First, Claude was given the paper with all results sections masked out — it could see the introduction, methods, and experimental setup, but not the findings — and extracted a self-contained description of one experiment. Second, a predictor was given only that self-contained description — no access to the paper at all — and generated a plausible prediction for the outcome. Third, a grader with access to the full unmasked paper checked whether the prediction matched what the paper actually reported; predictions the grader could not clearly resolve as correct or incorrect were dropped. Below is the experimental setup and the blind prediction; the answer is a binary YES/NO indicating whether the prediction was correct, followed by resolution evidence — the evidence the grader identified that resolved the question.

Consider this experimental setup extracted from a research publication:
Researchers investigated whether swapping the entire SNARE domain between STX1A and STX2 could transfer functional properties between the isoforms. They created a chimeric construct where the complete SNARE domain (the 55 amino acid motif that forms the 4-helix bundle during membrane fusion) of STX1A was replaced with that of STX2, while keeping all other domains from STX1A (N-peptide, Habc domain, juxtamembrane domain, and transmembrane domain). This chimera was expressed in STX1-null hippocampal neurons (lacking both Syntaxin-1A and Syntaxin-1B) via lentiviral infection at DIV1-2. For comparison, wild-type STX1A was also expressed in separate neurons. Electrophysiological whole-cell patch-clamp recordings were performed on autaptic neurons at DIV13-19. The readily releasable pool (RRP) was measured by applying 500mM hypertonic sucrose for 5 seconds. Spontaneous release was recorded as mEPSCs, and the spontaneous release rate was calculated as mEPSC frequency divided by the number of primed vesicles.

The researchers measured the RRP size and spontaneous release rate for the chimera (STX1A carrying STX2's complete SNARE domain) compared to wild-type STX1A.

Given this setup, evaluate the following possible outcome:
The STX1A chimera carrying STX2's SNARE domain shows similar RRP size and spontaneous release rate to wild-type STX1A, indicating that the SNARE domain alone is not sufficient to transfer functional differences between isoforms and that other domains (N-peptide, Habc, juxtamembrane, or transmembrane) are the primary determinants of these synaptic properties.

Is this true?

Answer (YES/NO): NO